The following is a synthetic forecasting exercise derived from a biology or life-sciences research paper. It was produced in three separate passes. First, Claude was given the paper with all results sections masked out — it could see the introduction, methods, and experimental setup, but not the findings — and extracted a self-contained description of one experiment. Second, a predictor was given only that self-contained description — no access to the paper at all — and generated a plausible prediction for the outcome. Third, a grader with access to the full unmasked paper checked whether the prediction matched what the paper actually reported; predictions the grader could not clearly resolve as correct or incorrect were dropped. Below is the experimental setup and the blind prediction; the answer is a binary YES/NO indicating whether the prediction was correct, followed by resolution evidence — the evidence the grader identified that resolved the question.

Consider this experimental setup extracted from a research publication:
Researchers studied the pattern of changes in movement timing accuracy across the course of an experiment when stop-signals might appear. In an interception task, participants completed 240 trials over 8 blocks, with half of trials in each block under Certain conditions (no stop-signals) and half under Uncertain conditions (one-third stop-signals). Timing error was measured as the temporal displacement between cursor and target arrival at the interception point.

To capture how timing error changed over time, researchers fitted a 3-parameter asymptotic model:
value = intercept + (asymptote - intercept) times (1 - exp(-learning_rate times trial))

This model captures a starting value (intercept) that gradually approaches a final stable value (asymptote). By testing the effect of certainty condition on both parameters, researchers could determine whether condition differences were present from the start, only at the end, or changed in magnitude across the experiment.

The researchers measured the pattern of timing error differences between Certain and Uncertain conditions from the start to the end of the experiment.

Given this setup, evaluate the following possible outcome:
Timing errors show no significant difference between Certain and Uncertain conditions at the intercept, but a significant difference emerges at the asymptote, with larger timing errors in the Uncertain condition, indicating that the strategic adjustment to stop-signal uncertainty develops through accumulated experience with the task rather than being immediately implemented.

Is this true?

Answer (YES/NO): NO